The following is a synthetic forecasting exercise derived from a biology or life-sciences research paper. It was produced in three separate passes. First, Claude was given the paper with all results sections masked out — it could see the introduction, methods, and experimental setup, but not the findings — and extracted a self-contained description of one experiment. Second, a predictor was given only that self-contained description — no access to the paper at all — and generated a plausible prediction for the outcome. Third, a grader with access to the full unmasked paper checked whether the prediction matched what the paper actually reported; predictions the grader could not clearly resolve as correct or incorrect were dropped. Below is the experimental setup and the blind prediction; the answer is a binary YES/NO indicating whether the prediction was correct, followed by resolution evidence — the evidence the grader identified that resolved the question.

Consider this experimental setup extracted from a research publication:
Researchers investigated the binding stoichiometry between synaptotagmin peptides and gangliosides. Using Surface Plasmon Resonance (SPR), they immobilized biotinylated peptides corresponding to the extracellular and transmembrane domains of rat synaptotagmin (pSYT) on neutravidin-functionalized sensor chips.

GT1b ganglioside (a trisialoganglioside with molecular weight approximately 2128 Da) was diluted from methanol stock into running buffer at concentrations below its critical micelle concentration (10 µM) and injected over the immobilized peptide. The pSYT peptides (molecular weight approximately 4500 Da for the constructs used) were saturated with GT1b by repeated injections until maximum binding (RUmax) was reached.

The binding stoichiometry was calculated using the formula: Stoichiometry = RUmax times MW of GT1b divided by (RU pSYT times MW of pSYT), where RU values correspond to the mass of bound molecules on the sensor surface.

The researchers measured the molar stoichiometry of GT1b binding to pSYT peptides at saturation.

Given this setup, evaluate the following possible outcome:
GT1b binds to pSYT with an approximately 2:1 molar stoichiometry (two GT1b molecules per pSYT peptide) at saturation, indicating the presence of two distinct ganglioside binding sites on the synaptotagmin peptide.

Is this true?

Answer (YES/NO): NO